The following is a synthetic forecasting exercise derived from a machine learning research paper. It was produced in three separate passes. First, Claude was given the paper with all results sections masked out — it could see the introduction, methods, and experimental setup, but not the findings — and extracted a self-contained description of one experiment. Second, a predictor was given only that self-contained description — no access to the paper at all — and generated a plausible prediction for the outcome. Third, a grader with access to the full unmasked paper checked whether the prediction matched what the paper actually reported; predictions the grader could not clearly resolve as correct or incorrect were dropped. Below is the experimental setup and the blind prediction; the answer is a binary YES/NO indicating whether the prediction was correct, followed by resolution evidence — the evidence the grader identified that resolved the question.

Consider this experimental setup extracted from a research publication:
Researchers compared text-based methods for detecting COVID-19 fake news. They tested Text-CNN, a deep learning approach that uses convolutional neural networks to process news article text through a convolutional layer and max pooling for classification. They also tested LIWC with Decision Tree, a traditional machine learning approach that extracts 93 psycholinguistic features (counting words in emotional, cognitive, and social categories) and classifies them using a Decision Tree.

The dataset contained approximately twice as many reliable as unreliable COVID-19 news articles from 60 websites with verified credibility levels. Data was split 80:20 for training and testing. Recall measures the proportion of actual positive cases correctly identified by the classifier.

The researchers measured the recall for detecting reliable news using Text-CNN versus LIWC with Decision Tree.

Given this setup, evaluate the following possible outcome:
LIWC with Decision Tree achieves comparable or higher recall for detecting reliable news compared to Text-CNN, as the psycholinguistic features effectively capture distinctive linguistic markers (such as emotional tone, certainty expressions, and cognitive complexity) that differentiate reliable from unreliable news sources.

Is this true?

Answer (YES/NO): NO